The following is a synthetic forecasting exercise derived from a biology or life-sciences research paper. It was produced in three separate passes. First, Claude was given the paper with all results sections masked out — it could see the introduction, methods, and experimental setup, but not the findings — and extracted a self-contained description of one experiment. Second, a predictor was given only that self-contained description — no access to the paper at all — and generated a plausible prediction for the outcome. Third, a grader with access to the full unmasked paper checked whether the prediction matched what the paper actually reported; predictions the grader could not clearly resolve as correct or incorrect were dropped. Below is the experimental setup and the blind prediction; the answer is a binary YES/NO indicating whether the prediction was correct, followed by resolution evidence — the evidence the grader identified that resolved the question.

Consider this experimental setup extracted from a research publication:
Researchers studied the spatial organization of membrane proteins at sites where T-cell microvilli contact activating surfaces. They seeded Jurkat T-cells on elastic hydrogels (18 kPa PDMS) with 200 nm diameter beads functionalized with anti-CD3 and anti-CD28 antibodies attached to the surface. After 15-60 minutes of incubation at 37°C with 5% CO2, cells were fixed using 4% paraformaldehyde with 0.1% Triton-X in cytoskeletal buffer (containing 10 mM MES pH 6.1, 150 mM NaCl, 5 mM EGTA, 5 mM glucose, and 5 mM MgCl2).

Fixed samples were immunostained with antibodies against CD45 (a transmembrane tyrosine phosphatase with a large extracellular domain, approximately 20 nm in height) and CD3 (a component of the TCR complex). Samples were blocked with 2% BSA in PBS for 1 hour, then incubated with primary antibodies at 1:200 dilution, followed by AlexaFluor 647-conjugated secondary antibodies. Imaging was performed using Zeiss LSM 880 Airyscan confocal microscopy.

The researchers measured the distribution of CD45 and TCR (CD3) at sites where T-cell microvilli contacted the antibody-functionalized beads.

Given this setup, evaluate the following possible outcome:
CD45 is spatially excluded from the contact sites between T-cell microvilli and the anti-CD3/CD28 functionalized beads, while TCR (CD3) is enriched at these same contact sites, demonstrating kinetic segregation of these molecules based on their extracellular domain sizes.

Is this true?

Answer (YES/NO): YES